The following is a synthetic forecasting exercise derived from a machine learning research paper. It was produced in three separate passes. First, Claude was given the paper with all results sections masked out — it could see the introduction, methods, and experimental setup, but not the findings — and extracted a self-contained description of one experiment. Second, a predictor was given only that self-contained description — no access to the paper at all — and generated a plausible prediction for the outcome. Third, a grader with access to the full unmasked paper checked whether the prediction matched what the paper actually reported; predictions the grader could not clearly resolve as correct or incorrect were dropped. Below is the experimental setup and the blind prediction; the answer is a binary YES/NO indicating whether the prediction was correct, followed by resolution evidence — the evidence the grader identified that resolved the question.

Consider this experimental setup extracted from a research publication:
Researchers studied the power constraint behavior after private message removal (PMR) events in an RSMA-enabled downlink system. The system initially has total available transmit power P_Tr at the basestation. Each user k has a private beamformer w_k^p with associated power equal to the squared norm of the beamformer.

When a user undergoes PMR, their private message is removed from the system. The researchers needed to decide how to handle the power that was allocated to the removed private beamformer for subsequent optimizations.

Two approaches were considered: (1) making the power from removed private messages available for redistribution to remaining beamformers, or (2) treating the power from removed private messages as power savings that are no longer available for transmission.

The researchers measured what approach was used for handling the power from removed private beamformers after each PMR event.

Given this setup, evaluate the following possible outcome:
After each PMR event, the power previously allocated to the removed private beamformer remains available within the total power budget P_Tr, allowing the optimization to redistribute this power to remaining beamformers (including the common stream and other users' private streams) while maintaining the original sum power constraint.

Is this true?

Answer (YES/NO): NO